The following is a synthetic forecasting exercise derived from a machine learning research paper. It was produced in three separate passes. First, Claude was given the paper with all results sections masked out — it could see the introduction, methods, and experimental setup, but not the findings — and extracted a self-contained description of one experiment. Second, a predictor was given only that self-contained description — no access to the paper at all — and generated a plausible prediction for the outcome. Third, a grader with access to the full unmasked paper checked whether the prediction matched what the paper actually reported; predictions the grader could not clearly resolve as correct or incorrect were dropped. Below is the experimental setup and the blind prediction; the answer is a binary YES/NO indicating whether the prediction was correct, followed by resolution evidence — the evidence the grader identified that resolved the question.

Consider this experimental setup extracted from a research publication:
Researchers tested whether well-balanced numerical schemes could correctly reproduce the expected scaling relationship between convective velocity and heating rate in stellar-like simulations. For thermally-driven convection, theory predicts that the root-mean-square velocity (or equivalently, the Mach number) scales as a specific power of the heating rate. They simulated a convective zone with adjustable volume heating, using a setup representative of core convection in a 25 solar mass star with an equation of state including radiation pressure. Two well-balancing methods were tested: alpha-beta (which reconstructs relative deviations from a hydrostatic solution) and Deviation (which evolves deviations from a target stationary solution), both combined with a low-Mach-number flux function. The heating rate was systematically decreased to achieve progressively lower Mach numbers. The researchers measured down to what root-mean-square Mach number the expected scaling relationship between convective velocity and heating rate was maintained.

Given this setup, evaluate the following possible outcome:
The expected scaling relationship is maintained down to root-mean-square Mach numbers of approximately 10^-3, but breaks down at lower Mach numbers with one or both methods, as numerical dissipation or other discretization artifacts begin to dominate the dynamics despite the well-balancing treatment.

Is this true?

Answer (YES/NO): NO